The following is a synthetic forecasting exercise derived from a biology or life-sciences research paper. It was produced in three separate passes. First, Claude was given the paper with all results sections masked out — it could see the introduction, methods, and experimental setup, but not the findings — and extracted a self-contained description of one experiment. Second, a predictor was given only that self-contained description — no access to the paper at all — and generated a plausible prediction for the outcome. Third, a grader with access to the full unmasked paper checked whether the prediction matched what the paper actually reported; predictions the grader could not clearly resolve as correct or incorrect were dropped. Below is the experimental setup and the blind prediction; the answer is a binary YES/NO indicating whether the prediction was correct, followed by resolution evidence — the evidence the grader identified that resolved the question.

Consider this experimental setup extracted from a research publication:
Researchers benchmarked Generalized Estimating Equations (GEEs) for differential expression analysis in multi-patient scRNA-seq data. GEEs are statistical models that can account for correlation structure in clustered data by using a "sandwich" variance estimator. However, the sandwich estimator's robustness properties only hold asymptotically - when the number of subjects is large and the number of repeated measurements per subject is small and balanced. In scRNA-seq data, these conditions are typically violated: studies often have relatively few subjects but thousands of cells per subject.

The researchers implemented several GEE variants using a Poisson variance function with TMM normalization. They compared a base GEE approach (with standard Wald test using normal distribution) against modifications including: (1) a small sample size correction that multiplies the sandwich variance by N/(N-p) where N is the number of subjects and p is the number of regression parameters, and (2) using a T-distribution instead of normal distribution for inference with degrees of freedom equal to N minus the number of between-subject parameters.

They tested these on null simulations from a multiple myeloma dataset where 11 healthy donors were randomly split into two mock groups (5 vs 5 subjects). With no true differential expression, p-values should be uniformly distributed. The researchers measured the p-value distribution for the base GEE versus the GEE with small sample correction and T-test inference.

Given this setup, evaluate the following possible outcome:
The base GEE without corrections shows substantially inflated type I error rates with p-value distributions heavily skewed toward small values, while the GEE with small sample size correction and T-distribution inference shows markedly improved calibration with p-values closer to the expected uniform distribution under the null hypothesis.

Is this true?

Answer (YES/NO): YES